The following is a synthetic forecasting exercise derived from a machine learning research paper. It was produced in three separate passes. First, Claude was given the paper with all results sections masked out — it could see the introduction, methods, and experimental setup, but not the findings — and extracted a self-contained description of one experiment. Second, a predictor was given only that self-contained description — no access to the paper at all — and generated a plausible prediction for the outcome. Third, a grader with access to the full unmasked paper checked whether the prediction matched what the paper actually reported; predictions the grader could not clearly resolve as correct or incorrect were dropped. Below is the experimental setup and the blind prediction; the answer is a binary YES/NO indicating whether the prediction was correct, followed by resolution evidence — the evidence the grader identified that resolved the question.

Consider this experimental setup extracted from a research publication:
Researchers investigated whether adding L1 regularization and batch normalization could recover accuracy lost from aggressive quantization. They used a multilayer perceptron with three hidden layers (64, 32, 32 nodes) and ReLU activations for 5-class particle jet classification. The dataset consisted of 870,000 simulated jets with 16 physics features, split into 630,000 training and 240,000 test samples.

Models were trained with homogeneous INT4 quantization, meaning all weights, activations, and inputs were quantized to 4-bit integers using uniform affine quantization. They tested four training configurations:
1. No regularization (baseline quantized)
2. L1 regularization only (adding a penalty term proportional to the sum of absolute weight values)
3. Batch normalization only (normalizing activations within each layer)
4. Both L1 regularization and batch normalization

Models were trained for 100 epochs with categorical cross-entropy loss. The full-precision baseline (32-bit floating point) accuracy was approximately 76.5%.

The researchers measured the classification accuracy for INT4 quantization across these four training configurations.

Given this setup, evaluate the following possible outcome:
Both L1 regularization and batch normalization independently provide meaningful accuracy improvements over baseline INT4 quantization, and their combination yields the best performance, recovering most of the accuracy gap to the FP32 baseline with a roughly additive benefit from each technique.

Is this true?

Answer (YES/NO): NO